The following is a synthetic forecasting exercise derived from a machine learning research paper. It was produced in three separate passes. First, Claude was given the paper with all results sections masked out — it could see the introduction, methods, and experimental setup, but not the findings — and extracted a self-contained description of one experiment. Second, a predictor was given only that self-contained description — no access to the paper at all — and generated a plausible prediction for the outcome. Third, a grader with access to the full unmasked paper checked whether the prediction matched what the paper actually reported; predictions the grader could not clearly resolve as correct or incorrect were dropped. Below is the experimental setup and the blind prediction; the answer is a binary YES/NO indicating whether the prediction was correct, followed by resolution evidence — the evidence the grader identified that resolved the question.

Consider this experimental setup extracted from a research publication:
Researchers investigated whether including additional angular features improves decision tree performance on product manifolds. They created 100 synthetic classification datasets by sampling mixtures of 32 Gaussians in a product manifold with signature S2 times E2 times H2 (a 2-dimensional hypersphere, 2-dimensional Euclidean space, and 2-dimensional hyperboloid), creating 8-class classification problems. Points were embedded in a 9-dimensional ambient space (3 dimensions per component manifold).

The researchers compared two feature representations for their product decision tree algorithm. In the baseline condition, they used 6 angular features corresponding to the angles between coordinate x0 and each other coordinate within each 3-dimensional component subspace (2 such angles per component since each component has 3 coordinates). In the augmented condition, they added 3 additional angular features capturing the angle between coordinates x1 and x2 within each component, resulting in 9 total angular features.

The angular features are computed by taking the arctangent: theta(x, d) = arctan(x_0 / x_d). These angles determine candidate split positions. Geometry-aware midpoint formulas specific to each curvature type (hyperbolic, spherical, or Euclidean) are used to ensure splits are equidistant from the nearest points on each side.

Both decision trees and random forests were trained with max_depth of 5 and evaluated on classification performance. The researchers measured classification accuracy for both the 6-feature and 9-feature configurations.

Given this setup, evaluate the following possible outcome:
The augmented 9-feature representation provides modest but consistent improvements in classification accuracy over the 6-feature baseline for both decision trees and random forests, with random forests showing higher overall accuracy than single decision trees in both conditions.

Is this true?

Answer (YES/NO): NO